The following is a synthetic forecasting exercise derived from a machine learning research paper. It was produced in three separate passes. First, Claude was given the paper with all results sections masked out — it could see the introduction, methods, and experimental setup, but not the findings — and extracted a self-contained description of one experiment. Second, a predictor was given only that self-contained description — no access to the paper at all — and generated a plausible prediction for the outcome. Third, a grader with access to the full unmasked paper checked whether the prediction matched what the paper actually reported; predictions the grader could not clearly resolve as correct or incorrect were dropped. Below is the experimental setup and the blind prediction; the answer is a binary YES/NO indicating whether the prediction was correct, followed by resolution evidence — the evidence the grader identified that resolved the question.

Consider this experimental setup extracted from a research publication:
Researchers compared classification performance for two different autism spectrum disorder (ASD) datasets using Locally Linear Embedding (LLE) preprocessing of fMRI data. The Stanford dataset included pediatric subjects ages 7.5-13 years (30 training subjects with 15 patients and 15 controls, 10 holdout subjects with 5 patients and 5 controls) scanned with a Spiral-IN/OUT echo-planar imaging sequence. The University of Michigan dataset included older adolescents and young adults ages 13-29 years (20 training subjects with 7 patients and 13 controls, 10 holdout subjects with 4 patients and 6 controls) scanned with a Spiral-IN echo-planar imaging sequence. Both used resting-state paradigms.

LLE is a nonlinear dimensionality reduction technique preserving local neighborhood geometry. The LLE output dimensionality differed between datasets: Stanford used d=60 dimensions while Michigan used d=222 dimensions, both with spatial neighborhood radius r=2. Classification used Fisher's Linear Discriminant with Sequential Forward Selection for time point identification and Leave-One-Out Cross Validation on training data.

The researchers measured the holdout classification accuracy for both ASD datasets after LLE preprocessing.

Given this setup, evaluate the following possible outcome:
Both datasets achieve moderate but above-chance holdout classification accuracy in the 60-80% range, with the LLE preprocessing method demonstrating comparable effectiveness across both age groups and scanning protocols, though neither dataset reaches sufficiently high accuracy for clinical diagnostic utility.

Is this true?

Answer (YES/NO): YES